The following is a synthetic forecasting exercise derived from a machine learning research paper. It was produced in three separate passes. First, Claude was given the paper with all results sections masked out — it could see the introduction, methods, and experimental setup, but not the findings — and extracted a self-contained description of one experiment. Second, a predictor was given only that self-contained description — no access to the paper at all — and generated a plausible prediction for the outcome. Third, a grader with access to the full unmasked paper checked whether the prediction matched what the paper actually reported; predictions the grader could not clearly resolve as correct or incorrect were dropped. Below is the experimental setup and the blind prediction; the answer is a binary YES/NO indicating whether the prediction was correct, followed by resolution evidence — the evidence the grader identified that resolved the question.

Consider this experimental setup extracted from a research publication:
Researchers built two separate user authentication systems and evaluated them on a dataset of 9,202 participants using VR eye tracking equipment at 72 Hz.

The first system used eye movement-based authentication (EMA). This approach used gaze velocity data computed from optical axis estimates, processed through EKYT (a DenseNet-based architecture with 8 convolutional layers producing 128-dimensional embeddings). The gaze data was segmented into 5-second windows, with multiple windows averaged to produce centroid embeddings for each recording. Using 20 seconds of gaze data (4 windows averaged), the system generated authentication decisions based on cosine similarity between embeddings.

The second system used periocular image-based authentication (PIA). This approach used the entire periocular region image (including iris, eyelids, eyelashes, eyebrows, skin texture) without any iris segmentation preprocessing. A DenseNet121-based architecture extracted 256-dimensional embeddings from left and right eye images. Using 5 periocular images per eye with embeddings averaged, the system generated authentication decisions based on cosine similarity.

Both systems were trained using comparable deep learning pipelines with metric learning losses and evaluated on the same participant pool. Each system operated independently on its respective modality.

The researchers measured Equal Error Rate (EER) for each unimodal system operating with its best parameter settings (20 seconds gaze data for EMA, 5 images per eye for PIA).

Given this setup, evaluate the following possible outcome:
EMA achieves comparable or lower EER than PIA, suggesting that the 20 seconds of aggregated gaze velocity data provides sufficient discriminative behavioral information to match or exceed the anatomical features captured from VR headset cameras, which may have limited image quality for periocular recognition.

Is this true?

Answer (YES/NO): NO